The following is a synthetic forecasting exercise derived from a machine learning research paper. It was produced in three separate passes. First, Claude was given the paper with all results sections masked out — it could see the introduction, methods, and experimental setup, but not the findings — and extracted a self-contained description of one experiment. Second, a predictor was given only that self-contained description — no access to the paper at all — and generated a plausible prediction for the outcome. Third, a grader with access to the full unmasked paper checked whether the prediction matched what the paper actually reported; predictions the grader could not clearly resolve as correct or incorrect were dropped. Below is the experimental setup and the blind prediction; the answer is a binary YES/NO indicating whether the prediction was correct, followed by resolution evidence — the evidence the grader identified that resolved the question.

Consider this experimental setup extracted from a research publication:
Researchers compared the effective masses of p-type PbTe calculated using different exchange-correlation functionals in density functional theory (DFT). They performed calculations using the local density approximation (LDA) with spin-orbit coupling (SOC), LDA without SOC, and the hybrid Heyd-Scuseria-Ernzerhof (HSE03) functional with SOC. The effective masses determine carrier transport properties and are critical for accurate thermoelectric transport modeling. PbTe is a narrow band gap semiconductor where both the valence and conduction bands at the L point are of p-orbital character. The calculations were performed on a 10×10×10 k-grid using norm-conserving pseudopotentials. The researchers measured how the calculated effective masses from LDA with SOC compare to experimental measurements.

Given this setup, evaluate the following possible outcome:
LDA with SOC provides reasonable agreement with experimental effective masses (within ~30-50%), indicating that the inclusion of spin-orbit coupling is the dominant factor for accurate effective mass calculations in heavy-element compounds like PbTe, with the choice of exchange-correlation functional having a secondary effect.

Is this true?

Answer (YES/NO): NO